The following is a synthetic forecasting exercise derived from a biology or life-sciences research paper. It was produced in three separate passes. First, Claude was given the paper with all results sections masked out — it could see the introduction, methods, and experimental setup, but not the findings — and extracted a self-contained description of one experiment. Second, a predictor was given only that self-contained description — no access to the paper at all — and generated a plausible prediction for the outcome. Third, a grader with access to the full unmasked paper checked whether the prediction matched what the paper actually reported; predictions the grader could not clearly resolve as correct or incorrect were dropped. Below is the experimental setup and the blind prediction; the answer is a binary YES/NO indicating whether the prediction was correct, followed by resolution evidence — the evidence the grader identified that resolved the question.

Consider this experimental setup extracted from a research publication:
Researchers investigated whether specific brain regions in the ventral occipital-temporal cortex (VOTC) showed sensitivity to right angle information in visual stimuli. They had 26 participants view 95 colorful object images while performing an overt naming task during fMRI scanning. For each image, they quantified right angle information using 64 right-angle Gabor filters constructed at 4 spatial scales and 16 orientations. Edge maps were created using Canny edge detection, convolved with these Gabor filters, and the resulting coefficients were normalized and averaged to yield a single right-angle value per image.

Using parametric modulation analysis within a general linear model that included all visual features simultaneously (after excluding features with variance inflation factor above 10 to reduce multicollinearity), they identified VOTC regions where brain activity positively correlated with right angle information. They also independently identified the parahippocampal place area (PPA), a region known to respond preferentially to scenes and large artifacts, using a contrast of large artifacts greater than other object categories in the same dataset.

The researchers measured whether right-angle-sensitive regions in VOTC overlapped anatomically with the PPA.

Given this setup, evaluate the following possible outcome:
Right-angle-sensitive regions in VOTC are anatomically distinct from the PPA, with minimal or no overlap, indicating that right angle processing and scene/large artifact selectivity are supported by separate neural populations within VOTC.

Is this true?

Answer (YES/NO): NO